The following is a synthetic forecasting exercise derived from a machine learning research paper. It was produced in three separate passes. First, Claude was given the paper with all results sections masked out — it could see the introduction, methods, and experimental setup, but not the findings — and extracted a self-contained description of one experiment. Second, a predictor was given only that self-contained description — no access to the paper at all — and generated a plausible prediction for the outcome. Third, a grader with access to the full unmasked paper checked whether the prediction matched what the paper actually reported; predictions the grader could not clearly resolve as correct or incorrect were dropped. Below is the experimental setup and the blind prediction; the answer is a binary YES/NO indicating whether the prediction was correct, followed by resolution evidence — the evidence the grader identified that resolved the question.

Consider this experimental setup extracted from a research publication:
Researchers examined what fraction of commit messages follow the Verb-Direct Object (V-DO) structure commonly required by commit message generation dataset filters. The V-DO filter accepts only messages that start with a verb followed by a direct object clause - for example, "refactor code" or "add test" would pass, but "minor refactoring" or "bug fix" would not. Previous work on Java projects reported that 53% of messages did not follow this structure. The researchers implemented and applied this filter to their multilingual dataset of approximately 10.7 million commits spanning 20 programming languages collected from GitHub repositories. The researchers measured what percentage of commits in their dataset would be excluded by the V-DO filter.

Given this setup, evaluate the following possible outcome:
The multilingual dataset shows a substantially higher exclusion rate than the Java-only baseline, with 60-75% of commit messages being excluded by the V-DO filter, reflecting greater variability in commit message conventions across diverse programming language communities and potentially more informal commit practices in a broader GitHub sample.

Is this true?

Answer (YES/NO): YES